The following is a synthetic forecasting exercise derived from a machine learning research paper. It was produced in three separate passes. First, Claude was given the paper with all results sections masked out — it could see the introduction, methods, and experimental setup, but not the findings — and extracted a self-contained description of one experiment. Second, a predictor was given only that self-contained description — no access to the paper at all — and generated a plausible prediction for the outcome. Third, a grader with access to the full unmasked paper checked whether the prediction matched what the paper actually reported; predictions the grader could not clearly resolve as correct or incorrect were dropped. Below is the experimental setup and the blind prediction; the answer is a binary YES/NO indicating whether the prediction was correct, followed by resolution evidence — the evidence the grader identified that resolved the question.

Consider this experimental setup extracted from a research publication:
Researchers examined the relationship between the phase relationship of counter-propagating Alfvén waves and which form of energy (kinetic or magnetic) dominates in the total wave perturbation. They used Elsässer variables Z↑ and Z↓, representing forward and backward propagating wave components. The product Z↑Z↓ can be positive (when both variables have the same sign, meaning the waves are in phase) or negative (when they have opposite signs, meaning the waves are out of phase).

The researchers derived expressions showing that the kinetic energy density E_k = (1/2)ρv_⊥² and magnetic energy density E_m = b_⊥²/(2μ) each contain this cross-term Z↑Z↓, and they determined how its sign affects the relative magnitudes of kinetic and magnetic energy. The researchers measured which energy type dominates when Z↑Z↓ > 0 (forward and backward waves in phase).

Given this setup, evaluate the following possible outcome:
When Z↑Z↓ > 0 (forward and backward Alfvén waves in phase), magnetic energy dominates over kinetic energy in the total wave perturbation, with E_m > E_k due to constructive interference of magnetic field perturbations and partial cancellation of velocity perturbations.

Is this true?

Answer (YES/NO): NO